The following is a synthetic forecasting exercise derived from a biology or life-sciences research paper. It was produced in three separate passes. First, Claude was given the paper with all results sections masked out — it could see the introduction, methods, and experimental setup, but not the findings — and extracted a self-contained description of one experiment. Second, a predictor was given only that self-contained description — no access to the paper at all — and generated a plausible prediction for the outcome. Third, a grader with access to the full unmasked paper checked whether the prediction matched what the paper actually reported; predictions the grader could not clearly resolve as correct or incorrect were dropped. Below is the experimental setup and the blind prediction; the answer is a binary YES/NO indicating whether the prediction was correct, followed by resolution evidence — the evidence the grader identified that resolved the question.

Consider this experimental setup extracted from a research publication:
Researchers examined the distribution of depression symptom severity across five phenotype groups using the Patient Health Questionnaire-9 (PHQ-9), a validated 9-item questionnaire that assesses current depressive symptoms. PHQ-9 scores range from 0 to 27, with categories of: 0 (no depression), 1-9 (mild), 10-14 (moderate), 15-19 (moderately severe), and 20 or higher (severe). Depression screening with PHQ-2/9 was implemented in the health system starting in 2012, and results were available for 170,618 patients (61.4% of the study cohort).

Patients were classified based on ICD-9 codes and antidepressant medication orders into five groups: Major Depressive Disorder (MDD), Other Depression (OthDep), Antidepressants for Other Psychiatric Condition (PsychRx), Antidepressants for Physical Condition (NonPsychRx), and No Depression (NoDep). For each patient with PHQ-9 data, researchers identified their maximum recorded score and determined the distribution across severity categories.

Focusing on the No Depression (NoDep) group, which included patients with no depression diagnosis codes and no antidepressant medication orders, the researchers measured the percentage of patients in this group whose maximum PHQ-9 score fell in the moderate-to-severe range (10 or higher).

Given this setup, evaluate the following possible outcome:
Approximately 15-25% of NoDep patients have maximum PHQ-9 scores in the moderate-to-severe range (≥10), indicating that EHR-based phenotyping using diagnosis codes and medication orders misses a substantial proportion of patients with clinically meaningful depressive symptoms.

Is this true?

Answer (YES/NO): NO